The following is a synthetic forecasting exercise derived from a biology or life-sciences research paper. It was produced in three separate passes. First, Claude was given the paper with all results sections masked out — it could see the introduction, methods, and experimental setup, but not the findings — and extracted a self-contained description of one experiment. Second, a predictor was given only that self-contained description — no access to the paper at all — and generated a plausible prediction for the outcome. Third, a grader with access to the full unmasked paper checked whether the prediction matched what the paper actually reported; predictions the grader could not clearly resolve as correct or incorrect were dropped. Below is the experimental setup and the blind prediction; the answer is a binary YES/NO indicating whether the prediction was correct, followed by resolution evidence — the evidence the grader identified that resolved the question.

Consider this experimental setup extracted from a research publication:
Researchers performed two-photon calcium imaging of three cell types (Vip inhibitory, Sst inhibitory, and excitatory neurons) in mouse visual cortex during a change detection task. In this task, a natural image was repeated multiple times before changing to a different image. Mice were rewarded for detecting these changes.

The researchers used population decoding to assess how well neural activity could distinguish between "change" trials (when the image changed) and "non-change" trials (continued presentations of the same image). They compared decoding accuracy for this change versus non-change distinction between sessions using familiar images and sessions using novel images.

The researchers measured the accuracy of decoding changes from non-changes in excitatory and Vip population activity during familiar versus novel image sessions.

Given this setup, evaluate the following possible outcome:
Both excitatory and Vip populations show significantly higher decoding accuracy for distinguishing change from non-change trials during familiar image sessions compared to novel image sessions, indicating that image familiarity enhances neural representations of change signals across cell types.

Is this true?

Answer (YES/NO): NO